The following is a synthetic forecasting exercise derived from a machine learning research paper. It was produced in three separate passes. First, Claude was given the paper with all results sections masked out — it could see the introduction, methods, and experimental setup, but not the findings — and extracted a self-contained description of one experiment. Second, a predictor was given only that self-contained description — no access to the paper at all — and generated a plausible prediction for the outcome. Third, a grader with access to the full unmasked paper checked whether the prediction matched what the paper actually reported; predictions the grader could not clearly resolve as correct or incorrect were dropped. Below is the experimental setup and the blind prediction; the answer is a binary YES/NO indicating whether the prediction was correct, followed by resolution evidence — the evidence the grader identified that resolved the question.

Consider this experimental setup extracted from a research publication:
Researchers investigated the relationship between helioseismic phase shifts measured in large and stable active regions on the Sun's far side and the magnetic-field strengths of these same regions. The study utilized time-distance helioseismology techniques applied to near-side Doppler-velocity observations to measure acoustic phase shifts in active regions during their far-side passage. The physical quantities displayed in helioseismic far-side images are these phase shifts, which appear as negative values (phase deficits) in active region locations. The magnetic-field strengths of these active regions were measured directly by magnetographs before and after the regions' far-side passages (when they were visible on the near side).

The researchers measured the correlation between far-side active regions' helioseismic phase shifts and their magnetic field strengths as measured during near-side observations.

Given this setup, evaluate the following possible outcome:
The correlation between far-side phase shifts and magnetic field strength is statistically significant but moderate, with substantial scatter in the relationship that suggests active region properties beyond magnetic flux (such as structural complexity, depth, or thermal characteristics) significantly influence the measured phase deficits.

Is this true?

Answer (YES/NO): NO